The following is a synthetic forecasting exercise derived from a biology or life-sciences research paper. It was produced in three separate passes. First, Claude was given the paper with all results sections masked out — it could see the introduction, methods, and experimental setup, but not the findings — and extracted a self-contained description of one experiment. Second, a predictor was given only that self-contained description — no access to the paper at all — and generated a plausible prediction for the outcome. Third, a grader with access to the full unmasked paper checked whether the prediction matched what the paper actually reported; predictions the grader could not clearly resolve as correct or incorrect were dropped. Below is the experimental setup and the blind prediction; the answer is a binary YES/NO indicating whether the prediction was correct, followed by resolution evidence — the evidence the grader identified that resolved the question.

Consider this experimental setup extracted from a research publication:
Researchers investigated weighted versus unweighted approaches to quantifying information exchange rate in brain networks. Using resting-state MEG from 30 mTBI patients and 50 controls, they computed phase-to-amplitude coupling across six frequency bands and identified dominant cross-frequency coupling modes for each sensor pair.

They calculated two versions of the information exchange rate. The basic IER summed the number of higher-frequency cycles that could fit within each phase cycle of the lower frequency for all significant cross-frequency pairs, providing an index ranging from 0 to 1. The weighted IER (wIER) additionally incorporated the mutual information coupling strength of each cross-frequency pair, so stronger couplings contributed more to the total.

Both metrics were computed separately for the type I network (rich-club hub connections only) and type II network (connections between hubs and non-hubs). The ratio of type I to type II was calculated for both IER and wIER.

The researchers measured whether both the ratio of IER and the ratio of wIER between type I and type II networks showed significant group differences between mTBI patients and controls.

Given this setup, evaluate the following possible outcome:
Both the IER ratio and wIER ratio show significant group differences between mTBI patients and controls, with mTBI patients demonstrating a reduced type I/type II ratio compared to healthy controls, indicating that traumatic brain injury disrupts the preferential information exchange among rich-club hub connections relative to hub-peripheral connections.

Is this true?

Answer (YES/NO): NO